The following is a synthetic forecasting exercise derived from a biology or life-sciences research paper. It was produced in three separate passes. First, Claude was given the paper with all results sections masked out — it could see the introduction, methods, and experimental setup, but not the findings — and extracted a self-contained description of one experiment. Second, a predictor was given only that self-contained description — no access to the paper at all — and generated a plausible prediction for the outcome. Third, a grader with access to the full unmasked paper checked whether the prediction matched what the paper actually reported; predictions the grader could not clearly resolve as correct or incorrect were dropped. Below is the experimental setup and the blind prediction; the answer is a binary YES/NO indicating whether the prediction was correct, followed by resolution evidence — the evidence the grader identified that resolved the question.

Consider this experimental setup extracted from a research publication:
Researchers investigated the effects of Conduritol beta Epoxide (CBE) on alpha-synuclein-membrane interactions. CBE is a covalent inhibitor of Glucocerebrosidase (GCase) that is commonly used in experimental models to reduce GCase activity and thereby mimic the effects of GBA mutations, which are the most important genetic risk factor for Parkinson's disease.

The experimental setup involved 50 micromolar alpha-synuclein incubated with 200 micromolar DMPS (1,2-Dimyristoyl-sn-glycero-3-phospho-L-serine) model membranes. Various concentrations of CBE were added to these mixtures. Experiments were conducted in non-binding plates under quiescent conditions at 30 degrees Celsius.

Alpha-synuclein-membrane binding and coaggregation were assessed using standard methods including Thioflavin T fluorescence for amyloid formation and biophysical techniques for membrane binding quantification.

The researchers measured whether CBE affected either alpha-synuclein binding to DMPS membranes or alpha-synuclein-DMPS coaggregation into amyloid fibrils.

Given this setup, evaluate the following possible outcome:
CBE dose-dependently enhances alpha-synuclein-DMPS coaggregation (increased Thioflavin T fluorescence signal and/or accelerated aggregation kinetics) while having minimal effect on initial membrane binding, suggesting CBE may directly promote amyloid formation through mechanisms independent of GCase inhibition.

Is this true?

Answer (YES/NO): NO